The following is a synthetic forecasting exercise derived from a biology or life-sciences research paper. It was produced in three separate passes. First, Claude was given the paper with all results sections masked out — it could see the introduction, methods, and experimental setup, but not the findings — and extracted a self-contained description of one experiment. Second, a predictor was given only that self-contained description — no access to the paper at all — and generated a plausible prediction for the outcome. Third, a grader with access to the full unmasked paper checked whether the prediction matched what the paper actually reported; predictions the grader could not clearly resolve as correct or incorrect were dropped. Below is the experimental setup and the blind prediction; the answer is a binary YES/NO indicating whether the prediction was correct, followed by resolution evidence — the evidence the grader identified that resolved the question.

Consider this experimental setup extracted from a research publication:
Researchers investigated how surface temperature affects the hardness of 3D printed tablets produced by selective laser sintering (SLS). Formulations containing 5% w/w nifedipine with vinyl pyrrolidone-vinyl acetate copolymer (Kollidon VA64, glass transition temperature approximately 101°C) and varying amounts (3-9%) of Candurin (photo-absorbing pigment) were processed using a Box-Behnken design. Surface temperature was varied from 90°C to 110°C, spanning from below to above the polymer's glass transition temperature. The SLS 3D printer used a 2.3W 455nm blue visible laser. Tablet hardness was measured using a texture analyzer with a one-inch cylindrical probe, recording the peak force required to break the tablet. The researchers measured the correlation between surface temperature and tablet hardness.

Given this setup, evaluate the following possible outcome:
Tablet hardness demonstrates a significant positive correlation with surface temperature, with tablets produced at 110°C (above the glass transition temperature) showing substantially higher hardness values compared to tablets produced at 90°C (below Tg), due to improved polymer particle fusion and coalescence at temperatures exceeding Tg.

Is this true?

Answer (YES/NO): YES